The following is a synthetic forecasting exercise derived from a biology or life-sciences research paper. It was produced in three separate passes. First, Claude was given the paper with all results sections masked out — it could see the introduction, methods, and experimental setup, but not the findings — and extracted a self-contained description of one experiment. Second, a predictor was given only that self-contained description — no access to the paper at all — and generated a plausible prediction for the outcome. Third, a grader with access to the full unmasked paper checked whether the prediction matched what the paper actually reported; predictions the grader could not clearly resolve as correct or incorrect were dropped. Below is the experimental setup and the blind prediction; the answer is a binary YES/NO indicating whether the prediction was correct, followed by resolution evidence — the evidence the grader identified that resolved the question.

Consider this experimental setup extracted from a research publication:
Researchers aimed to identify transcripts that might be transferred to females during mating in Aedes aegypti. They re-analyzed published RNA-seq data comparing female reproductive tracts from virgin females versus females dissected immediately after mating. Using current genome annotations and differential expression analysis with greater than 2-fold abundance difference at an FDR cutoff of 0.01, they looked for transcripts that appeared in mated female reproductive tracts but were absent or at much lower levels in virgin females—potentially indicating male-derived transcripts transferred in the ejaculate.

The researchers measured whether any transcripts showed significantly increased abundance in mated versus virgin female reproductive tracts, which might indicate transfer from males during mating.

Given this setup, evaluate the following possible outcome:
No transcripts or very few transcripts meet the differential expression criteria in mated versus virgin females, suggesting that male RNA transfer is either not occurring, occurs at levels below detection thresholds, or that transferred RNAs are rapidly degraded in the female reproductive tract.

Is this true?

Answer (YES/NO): NO